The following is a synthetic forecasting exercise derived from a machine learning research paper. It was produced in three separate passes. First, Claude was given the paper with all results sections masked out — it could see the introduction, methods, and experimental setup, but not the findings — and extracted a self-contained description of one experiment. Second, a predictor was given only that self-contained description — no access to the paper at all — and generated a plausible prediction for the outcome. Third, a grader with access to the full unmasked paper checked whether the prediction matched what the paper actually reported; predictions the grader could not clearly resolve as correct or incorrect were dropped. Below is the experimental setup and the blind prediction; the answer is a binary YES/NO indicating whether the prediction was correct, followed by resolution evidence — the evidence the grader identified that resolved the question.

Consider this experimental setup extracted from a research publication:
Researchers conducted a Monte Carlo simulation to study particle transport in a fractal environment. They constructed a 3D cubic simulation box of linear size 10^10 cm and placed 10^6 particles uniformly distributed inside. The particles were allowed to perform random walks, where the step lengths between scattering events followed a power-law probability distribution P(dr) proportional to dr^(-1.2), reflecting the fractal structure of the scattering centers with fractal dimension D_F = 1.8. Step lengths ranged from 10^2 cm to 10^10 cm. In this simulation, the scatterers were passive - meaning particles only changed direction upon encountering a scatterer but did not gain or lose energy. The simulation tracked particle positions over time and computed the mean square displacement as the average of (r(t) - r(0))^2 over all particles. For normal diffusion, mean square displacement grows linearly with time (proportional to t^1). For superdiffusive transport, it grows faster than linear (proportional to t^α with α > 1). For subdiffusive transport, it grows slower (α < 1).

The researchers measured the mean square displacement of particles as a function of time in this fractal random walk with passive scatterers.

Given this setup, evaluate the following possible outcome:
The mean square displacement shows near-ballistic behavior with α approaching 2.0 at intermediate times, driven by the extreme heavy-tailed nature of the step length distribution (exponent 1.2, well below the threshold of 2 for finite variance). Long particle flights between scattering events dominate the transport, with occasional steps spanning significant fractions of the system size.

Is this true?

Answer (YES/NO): YES